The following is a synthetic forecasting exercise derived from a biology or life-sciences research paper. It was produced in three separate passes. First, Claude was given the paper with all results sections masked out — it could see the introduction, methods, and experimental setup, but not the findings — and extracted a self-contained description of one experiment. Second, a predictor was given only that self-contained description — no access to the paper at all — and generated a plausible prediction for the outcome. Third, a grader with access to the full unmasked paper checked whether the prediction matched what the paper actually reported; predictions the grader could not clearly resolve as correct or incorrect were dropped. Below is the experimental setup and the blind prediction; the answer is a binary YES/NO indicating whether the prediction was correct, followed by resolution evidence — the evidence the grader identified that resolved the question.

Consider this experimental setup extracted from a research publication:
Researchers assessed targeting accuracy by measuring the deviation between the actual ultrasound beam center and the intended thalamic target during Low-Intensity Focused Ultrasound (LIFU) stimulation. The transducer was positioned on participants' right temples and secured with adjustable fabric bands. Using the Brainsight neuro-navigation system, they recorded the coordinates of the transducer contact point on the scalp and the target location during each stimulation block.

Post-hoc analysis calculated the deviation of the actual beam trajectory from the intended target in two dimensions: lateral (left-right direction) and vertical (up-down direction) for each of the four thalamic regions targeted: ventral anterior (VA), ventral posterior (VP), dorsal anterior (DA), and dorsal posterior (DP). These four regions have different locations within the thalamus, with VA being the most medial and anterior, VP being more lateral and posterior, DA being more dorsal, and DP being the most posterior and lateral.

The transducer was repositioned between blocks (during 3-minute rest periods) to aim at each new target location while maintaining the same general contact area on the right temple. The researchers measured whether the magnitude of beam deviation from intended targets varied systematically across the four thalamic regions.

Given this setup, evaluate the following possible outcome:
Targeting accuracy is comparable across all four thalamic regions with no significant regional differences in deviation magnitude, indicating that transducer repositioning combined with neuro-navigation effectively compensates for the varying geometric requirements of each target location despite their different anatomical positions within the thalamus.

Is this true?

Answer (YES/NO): YES